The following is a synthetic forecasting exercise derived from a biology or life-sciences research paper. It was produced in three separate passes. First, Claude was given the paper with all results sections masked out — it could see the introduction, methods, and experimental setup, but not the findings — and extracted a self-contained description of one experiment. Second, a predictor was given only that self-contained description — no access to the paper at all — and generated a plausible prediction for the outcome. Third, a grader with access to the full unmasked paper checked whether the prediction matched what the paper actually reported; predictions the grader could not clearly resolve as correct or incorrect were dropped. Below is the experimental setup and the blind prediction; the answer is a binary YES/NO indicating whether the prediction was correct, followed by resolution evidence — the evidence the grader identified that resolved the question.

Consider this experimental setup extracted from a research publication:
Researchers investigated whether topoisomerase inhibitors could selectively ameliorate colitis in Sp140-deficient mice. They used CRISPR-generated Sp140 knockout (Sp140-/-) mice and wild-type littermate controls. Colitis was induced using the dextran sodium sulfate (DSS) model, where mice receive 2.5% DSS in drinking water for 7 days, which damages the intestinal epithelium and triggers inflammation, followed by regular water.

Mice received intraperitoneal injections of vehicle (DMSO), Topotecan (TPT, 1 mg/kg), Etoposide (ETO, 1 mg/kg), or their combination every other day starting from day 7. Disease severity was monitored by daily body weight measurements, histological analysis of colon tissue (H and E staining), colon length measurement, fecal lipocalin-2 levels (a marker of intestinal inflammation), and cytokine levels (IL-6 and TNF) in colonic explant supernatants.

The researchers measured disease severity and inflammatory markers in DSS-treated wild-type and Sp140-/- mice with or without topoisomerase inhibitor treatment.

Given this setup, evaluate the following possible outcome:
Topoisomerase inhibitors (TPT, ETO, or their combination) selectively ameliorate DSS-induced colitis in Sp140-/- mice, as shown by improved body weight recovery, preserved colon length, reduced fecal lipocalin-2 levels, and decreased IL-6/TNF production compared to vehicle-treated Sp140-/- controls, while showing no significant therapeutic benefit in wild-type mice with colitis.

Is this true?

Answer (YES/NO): YES